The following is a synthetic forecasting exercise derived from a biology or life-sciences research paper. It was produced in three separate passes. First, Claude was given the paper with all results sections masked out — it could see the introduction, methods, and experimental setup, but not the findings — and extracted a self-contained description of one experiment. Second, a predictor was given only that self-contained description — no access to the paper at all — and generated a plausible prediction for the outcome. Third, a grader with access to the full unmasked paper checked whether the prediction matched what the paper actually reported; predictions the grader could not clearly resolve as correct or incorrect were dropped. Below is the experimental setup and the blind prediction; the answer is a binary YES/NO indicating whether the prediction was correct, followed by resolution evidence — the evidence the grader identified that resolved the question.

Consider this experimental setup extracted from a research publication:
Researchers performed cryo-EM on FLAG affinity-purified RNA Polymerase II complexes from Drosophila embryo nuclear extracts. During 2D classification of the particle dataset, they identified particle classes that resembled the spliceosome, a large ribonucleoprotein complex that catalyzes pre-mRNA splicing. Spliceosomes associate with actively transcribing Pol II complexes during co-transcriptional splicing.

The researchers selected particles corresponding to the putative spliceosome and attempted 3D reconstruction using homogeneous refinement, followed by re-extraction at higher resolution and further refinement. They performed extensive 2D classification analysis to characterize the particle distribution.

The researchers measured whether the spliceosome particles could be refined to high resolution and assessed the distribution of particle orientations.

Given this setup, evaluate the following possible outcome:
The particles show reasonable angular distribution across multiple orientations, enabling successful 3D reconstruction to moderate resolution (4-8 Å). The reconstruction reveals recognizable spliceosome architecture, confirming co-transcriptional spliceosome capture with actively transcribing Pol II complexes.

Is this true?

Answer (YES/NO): NO